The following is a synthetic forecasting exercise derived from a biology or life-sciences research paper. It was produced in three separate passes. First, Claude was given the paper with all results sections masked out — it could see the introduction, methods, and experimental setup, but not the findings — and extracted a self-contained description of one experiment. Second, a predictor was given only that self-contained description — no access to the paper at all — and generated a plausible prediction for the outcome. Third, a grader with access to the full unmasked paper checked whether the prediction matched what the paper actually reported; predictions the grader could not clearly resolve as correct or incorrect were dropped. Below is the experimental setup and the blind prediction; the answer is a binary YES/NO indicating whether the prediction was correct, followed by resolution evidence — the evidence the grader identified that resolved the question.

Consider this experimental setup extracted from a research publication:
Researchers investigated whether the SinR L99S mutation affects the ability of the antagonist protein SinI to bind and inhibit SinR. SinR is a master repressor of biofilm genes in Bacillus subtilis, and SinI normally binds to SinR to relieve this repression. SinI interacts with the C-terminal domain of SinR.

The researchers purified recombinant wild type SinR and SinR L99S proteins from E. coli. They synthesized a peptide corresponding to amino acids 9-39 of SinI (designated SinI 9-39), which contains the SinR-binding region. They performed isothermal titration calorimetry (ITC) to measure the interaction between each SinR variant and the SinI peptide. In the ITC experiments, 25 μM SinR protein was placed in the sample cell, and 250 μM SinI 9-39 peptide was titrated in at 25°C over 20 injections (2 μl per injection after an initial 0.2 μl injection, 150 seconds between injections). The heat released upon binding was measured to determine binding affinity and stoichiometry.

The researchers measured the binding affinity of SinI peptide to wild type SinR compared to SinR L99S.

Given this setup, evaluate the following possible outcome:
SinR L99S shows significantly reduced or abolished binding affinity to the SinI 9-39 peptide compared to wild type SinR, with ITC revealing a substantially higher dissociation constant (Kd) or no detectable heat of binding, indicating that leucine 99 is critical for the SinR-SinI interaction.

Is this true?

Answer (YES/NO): YES